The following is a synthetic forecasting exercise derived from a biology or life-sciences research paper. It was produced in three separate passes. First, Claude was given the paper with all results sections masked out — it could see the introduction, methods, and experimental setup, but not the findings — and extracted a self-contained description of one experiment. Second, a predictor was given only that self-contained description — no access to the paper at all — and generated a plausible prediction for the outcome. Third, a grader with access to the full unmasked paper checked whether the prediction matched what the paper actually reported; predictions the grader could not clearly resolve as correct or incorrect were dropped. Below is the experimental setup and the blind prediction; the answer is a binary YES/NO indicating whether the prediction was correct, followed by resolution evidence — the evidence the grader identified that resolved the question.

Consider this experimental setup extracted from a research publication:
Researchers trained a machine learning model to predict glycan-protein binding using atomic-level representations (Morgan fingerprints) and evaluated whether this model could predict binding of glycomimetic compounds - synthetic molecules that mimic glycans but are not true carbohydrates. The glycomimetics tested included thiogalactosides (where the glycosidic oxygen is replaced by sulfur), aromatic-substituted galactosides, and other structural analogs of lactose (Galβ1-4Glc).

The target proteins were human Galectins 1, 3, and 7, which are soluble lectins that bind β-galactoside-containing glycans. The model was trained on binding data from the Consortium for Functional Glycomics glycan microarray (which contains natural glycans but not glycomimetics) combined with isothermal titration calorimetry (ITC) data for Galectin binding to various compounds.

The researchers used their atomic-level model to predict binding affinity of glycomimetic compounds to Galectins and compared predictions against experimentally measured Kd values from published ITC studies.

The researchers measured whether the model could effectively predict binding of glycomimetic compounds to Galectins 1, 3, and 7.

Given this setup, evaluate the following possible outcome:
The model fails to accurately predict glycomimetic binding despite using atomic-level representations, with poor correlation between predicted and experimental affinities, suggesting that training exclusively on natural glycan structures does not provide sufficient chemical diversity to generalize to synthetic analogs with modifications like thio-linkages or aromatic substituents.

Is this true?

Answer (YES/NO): YES